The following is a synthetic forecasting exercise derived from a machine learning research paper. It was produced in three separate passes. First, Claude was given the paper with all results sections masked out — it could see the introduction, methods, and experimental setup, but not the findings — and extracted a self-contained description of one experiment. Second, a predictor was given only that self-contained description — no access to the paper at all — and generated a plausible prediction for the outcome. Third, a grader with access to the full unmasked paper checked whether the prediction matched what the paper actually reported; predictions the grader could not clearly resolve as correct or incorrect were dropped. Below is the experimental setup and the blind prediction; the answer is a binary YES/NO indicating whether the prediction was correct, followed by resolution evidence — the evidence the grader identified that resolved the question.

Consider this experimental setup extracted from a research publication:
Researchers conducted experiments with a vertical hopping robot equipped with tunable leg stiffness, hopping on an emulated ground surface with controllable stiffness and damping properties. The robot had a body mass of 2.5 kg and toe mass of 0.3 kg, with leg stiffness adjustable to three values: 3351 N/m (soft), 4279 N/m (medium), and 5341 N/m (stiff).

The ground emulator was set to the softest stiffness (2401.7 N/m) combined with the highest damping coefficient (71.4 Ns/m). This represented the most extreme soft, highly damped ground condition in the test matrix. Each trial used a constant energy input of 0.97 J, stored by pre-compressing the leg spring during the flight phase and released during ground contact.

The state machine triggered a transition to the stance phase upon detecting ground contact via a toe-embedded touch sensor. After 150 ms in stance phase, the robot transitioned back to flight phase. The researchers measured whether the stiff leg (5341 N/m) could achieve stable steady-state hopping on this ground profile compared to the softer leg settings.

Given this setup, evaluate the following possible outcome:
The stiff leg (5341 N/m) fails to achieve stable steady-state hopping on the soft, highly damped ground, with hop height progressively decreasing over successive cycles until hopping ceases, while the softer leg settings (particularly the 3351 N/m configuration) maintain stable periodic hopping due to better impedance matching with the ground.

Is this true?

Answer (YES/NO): NO